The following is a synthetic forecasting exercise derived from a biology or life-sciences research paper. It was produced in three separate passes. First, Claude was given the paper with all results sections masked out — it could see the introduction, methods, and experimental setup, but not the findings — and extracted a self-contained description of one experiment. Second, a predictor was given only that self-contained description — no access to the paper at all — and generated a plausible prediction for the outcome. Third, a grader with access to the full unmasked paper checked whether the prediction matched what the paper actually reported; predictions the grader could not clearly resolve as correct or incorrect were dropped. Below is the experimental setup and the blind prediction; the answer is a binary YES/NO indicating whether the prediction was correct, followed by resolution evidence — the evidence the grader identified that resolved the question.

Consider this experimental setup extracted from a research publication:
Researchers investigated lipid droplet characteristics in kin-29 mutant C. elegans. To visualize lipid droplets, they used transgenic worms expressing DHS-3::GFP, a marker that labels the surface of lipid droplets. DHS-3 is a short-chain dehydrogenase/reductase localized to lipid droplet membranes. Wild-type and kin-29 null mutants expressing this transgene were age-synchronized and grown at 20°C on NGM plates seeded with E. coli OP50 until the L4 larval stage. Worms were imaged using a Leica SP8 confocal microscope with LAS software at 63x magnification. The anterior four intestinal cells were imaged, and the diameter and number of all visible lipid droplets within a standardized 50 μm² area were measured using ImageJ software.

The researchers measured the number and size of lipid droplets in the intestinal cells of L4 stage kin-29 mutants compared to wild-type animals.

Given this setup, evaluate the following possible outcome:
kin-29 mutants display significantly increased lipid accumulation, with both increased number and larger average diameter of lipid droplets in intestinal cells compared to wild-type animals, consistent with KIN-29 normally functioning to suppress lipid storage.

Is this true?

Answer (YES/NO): YES